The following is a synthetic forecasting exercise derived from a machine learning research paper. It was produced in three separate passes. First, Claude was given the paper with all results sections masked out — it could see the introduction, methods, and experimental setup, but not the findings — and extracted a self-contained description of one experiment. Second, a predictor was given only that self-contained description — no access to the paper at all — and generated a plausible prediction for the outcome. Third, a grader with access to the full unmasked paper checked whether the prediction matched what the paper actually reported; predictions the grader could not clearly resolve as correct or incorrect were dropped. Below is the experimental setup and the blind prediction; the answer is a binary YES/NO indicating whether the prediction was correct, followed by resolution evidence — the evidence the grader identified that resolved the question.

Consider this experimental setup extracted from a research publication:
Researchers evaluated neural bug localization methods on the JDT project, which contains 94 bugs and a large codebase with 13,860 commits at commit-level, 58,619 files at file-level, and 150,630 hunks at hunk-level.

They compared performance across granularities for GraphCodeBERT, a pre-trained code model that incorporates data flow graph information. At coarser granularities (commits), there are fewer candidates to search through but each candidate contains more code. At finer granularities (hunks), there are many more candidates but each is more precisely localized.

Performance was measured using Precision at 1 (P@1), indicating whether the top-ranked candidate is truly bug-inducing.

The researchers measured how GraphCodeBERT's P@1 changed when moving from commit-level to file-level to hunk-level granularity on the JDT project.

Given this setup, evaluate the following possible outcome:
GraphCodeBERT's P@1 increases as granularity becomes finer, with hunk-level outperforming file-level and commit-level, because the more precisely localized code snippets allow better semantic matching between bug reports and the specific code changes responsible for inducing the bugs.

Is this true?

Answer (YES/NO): NO